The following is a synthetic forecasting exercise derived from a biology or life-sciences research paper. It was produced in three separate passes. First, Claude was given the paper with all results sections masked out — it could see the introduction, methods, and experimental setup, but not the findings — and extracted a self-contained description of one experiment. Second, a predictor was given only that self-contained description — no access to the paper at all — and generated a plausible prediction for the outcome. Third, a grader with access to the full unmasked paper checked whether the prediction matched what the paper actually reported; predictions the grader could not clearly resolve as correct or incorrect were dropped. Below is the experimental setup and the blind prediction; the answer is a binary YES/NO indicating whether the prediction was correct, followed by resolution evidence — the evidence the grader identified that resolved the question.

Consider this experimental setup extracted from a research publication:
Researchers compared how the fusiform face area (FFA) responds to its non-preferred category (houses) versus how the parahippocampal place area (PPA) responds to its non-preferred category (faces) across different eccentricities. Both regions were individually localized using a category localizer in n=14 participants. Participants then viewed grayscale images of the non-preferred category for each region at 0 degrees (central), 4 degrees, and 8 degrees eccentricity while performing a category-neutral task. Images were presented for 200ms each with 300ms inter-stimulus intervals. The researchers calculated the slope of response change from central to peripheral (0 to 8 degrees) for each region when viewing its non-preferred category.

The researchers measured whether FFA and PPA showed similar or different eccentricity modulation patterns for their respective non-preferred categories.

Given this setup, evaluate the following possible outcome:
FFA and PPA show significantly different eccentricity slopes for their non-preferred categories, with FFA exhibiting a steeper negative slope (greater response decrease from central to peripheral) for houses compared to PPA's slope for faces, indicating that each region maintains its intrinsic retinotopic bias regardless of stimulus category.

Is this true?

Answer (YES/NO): NO